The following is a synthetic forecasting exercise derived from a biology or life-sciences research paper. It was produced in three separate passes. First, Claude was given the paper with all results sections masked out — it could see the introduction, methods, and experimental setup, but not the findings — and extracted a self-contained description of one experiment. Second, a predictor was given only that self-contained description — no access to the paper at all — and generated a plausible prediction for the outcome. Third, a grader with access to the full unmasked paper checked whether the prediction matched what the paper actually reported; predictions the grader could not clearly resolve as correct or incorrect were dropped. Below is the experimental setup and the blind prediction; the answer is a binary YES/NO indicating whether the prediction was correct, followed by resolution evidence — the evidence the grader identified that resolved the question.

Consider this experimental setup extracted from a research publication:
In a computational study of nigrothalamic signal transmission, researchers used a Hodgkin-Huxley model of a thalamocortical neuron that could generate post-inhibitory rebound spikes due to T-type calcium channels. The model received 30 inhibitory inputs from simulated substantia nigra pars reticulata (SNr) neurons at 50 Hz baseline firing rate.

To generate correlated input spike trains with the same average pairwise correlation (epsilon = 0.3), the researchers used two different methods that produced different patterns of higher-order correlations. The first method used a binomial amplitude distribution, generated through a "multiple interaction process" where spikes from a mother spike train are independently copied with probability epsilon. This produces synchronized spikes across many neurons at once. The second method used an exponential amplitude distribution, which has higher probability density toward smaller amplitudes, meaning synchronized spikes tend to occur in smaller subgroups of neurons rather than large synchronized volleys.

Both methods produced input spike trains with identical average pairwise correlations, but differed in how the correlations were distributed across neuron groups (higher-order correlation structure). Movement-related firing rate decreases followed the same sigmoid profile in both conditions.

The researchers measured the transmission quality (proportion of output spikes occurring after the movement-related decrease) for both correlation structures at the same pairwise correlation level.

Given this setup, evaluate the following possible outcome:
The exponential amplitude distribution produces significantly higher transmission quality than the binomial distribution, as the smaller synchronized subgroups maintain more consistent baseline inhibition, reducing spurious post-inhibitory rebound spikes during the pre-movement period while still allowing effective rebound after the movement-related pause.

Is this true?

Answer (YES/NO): YES